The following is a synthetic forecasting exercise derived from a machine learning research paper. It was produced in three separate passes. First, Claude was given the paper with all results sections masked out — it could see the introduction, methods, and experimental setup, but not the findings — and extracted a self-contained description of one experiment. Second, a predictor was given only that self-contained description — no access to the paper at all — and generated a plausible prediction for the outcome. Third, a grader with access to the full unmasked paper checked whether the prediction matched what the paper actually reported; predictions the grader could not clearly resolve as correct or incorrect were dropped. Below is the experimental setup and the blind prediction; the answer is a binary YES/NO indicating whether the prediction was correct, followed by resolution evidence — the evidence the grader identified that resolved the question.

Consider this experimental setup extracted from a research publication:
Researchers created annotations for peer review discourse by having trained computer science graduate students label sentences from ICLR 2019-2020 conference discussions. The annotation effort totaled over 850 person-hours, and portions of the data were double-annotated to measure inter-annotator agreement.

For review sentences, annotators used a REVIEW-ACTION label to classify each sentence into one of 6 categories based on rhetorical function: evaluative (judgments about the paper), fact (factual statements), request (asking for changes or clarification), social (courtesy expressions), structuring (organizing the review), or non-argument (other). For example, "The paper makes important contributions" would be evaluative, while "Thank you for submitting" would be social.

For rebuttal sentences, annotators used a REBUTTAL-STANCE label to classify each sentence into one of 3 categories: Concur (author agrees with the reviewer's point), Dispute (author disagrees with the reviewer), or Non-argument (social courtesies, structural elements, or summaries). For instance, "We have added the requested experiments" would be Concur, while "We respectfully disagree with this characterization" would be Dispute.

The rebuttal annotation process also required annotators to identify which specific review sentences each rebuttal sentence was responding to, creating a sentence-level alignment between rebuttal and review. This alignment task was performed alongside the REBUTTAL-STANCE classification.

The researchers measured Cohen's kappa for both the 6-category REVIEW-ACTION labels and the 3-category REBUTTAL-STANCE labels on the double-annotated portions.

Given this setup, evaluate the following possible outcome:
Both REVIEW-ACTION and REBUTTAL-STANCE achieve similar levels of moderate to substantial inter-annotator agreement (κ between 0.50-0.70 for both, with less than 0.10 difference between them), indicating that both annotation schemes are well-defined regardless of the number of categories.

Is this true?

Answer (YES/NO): YES